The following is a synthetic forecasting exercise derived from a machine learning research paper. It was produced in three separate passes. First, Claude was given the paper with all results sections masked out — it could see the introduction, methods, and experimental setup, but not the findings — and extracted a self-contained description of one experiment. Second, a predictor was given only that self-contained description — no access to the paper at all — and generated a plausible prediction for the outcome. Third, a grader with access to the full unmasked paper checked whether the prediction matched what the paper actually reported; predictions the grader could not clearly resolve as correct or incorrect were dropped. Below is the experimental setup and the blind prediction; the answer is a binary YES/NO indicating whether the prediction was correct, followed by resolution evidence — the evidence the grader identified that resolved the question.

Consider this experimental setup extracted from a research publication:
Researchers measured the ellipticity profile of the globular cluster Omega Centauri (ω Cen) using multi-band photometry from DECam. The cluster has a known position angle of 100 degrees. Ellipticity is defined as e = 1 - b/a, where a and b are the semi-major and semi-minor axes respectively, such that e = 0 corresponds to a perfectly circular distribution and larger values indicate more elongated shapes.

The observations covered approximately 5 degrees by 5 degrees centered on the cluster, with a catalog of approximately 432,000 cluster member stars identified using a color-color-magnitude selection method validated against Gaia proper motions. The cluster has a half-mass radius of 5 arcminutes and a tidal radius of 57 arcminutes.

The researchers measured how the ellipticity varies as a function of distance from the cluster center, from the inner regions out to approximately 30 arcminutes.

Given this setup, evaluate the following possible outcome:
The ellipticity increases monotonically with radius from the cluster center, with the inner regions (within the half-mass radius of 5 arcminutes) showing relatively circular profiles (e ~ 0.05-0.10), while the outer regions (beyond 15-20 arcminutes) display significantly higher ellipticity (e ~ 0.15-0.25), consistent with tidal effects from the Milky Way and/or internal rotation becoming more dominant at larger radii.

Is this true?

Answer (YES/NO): NO